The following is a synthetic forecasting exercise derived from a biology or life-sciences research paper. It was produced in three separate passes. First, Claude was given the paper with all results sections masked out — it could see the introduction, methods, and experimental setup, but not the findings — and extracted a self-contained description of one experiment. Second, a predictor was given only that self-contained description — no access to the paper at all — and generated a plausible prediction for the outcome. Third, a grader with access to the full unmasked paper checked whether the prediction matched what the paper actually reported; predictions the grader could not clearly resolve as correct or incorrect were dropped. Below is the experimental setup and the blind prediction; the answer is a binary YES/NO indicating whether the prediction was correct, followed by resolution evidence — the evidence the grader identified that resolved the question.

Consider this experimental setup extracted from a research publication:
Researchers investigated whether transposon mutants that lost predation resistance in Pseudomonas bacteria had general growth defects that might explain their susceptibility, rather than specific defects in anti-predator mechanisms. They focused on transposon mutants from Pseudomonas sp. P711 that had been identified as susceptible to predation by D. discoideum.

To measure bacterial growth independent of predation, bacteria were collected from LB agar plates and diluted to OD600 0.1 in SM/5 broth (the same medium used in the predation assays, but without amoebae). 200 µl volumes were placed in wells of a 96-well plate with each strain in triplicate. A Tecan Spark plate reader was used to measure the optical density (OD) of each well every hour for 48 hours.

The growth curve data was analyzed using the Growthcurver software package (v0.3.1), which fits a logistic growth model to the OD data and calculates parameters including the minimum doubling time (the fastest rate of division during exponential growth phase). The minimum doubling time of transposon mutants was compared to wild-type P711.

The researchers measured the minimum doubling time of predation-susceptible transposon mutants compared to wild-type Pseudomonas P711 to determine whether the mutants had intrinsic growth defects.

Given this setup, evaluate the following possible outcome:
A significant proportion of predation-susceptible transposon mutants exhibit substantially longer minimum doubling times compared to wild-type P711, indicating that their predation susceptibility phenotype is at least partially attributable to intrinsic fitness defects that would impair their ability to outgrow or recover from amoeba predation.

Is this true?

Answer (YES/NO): NO